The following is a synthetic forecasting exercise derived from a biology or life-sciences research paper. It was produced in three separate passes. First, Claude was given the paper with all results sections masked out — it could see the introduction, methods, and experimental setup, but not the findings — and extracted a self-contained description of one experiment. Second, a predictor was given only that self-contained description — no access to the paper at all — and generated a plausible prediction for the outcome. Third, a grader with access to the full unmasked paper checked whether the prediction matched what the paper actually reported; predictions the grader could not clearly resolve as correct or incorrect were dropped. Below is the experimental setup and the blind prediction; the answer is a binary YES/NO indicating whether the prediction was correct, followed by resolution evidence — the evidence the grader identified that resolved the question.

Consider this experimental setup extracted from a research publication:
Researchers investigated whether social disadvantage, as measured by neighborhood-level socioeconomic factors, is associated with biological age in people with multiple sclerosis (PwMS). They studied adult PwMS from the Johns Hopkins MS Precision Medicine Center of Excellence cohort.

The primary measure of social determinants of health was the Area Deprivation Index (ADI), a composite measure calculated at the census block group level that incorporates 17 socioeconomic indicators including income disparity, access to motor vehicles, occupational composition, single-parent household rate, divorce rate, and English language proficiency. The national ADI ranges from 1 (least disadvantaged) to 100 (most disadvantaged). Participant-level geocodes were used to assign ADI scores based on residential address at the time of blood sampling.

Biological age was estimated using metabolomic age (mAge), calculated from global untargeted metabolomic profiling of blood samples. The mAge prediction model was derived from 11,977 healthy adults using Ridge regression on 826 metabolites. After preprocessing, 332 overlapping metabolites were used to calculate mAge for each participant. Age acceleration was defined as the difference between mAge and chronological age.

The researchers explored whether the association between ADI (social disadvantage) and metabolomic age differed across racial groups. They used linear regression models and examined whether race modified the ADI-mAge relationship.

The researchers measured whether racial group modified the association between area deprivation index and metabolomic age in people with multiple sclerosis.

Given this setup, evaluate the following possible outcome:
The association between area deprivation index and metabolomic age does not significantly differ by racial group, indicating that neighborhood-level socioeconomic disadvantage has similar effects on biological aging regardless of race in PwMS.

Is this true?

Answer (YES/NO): YES